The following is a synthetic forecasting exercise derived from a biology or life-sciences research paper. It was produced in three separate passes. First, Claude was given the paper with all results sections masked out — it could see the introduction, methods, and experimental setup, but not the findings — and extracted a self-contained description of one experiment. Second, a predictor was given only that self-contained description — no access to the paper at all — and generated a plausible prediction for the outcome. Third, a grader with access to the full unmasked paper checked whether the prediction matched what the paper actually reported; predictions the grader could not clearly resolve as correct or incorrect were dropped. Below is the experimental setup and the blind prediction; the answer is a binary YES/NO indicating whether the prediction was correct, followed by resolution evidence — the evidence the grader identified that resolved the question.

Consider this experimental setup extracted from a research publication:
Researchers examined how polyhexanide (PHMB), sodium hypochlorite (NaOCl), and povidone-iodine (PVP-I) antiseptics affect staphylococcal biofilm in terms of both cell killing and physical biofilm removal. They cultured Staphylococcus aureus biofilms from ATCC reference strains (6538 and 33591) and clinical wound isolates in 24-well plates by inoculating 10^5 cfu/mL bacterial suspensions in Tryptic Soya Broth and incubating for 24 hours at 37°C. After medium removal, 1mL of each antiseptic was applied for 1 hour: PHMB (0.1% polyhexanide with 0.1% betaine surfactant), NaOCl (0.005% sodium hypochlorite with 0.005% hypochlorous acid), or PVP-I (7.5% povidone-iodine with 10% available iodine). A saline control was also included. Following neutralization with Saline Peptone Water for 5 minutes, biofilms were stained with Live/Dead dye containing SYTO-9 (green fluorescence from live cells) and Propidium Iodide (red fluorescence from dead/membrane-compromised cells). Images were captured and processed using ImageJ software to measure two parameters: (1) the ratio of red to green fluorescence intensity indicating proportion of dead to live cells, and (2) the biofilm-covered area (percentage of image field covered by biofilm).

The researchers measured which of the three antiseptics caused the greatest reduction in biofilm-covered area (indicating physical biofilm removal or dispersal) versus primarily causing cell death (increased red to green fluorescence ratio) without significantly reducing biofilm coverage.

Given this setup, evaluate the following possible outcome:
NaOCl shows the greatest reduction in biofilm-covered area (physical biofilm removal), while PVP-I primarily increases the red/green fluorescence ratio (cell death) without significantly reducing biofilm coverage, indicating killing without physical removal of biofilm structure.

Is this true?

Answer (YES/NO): NO